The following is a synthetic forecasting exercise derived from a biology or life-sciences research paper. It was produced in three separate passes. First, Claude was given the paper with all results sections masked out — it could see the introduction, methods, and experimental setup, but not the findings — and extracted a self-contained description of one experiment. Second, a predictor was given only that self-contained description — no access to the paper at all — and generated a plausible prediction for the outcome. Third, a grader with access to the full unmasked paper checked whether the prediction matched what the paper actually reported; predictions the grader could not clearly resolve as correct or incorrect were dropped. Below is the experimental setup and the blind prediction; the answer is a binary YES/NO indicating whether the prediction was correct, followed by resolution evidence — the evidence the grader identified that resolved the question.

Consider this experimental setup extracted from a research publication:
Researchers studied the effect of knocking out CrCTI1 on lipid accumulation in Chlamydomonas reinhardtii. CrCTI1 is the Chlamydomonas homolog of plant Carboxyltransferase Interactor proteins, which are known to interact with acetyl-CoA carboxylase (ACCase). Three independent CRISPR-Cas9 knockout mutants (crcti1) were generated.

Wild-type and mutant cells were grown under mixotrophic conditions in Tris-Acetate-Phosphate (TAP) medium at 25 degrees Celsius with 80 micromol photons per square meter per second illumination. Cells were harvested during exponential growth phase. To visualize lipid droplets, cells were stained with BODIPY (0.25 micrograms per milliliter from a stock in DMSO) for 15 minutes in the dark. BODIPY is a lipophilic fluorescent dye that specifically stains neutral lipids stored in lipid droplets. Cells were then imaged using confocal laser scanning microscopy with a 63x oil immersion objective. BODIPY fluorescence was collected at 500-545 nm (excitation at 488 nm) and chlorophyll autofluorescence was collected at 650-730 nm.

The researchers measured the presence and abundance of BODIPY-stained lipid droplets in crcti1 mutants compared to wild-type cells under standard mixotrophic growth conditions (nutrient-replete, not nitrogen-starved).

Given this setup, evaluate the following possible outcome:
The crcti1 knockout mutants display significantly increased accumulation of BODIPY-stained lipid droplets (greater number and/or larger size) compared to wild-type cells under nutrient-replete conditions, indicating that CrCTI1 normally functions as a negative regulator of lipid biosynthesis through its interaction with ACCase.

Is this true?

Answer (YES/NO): YES